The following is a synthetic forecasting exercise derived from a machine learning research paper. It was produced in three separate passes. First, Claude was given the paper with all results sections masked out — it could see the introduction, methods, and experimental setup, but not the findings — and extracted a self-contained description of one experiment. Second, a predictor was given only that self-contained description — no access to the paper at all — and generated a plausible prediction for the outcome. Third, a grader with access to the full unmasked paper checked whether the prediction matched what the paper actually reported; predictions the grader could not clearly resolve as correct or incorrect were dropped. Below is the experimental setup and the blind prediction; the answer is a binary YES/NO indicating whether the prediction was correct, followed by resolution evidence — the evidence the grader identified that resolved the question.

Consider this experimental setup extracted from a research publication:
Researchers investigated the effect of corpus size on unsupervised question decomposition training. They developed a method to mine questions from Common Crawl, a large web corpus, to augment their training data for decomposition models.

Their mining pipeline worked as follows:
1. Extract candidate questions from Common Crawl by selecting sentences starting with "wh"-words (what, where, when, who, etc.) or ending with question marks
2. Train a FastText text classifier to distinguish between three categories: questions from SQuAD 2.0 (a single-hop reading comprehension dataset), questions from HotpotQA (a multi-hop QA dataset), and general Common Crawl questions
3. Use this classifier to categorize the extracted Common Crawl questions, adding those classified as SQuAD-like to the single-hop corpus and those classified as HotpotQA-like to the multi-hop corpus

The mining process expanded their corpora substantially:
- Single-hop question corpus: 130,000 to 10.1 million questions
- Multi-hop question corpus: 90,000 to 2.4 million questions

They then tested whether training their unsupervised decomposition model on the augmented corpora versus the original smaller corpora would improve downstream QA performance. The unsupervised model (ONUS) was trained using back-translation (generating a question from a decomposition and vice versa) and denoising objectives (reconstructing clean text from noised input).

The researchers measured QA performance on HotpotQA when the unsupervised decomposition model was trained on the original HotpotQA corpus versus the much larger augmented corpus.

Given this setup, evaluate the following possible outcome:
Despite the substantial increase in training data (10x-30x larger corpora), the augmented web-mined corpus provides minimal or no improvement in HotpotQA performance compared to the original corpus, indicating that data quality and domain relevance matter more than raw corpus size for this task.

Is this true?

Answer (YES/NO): YES